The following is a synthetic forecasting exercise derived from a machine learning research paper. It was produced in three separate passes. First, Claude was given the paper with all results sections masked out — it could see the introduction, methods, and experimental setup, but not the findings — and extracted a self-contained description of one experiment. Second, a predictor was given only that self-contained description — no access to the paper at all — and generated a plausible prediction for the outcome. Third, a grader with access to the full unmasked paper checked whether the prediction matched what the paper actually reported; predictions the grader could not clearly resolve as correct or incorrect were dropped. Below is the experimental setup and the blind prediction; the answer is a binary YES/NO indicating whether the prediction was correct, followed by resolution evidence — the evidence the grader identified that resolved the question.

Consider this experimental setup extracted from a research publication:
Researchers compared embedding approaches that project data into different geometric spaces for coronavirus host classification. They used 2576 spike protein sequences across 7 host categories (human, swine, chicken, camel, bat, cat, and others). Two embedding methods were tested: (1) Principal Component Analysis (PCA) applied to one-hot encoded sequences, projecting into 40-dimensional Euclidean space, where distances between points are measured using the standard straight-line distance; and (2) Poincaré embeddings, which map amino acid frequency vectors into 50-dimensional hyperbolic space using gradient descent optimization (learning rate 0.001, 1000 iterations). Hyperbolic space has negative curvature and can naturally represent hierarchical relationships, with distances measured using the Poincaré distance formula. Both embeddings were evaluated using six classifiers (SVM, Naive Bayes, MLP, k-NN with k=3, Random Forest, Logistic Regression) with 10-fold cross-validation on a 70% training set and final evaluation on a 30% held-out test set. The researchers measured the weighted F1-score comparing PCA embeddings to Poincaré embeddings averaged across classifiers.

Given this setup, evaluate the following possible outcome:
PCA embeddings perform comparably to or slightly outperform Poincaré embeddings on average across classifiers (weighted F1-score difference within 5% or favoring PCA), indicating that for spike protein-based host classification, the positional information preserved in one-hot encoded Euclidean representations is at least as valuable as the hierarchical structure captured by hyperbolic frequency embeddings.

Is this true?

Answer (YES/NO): NO